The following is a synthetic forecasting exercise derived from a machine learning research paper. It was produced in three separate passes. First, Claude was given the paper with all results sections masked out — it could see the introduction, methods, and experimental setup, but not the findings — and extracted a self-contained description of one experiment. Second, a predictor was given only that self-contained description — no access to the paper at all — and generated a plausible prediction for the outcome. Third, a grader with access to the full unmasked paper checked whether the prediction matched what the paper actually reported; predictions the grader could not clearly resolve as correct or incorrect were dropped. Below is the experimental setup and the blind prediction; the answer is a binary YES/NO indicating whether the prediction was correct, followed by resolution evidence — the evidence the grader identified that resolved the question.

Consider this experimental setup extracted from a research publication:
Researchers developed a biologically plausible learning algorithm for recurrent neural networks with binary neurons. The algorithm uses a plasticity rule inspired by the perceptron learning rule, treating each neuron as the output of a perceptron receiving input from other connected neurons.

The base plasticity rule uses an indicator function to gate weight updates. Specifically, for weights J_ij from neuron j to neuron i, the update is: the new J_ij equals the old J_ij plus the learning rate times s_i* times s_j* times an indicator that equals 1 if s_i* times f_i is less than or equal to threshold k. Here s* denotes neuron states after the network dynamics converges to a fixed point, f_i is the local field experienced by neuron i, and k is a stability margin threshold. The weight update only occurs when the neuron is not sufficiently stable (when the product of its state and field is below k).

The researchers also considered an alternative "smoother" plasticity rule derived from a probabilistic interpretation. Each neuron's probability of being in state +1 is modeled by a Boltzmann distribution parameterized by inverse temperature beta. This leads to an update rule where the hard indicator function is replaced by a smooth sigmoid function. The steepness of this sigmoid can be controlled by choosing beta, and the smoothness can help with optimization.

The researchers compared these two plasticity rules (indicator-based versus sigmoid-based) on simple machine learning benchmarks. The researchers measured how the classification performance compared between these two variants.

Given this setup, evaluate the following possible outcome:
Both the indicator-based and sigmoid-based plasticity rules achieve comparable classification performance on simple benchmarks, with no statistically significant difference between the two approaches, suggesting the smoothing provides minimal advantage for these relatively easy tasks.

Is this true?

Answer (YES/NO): YES